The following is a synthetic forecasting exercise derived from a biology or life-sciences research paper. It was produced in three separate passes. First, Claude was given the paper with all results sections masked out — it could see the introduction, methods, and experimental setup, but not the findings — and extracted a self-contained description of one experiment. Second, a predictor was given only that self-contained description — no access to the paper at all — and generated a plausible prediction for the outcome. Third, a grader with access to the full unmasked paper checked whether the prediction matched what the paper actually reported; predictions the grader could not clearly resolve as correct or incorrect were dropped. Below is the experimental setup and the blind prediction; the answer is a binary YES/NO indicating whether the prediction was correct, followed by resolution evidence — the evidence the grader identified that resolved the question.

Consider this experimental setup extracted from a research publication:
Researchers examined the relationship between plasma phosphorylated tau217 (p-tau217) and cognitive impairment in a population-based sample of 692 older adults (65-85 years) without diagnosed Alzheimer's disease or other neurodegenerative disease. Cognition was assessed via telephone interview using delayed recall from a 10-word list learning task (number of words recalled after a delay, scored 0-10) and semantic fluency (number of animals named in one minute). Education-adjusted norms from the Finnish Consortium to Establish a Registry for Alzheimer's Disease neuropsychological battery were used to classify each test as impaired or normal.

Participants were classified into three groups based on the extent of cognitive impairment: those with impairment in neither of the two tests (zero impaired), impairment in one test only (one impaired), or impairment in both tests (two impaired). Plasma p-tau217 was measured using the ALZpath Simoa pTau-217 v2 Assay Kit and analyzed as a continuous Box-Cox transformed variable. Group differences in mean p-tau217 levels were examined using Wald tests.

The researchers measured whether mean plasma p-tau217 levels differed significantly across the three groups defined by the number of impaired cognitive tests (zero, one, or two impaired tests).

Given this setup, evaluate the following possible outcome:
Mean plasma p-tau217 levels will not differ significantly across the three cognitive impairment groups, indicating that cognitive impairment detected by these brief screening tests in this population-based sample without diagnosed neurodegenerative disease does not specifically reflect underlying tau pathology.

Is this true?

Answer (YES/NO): NO